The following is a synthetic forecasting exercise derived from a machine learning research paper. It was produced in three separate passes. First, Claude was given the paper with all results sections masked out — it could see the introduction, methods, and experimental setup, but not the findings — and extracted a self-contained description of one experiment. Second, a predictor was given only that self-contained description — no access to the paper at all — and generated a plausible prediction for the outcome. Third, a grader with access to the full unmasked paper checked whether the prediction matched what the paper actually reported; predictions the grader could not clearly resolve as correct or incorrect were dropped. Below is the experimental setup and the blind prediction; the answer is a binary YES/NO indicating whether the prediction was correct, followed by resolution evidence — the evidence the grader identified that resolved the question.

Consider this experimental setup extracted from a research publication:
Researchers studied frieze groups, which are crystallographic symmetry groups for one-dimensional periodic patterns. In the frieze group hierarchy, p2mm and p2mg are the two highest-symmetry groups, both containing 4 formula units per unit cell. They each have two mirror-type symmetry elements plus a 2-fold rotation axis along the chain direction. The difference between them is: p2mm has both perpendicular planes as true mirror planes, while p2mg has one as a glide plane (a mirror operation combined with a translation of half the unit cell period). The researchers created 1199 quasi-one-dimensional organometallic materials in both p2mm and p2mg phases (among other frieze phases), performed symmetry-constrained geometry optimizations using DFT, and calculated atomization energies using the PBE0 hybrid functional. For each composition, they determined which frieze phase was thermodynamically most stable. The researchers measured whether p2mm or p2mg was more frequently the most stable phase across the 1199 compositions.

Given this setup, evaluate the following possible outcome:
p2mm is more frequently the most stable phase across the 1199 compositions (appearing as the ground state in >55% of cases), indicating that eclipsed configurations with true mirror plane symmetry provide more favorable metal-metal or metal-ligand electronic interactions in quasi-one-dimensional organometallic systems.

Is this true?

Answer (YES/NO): NO